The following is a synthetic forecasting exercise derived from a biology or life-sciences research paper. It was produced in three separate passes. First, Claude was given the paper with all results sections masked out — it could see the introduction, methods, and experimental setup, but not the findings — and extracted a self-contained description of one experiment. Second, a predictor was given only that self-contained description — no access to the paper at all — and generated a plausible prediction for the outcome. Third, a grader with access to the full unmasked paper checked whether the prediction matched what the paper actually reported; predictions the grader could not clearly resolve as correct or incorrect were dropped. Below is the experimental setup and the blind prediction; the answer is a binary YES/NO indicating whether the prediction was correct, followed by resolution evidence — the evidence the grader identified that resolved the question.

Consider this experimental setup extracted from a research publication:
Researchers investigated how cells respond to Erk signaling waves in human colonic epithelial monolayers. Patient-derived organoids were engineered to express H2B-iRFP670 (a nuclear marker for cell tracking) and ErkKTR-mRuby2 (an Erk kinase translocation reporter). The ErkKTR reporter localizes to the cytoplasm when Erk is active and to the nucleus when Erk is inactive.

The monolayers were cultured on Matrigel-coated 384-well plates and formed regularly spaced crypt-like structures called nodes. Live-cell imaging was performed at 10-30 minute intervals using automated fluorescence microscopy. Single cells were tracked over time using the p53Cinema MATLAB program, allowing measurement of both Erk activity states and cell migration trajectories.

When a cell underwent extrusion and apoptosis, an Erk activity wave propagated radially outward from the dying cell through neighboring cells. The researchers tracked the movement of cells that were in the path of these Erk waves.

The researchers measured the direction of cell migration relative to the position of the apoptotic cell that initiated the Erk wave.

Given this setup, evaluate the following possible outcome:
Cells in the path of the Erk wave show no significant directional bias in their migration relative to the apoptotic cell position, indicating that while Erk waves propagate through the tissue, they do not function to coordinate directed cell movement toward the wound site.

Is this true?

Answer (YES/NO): NO